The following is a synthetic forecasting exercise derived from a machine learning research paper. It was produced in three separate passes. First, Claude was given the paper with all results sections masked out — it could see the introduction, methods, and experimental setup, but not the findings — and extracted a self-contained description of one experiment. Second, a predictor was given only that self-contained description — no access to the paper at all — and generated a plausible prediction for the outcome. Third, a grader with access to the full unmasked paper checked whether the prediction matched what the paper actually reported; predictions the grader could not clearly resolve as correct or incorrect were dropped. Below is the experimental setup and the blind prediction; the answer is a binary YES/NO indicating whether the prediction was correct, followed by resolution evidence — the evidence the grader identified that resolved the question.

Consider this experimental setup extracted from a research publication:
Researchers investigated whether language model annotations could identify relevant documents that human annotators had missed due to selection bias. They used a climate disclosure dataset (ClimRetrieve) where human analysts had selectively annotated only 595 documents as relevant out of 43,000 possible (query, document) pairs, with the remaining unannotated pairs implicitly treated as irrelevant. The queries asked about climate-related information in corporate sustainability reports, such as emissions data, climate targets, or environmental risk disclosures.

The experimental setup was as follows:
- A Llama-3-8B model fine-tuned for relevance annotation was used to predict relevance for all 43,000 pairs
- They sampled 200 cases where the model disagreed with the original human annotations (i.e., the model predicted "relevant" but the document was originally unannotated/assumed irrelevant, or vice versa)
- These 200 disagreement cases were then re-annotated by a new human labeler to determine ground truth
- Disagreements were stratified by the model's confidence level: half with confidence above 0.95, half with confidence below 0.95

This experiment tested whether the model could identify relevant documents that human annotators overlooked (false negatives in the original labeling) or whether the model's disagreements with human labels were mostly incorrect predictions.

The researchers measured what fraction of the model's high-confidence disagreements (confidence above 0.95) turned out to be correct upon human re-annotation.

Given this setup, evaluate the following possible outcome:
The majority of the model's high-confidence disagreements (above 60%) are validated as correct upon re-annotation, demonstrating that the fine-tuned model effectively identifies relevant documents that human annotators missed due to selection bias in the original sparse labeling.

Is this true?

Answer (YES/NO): YES